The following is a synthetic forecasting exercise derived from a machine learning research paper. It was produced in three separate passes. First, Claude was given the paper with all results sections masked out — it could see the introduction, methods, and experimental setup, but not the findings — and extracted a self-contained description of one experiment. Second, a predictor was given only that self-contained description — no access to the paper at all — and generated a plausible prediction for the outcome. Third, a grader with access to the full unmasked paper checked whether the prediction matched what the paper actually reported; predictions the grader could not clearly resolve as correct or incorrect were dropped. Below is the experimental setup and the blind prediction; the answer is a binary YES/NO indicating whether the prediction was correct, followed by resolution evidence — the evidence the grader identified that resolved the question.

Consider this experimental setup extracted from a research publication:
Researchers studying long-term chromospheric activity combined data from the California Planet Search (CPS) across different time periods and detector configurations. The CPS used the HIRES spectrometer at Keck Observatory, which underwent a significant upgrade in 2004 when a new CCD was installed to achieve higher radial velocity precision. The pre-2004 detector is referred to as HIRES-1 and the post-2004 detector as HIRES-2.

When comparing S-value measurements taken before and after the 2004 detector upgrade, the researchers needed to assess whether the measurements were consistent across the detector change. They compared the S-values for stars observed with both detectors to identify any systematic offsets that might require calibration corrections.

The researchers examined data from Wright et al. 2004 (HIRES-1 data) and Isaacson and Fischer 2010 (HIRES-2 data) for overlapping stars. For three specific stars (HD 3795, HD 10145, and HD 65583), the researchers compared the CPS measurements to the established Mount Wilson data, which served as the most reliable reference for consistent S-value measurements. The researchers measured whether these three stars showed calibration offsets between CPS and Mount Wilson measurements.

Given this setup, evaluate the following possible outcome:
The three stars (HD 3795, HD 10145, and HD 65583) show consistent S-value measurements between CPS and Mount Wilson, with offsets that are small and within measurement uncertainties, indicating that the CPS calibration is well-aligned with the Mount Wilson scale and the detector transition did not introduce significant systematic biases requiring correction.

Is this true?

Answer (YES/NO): NO